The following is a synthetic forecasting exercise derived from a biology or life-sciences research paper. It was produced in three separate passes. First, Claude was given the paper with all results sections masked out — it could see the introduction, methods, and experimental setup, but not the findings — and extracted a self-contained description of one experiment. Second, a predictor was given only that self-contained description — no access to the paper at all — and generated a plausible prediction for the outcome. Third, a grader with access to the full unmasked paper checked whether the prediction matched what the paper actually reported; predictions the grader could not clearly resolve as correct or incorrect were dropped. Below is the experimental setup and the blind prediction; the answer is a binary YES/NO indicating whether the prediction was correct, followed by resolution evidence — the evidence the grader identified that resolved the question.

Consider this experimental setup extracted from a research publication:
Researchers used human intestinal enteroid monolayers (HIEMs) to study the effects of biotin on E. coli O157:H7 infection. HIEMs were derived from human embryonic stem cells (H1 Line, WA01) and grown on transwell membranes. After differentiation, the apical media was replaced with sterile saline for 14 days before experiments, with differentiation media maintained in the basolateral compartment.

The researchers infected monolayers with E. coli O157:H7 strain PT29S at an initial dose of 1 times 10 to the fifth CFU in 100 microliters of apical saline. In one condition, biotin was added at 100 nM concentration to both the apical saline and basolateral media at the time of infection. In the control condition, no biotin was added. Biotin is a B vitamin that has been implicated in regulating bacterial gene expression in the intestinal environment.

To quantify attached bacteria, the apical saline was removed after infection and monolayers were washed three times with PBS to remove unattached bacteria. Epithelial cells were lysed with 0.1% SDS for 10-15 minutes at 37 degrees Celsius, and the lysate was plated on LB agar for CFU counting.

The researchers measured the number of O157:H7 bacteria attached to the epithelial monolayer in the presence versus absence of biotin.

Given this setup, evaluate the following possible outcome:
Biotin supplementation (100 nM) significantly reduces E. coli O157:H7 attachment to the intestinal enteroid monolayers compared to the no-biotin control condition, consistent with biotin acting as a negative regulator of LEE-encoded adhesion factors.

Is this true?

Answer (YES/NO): YES